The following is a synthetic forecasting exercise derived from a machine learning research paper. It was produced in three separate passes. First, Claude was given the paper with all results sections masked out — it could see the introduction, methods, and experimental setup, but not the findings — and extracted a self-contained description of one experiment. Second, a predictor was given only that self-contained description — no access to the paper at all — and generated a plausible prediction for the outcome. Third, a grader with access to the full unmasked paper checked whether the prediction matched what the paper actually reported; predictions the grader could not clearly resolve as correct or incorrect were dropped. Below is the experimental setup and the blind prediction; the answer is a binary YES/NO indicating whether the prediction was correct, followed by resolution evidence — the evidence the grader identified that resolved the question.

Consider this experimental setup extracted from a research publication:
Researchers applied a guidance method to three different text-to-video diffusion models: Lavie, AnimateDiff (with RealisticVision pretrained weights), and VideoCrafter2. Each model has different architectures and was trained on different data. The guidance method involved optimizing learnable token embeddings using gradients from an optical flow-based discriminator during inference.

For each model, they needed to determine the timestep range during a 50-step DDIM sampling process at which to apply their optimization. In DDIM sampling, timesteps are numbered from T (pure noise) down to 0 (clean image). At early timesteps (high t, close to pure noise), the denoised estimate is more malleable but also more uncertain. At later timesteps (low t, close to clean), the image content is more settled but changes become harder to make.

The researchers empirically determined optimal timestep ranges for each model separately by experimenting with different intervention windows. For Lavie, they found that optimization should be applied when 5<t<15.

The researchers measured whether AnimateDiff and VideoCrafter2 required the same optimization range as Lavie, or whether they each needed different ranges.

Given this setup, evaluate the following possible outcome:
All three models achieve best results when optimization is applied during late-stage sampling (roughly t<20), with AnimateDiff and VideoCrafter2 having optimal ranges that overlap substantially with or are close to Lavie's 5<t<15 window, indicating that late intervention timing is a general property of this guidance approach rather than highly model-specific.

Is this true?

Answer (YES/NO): YES